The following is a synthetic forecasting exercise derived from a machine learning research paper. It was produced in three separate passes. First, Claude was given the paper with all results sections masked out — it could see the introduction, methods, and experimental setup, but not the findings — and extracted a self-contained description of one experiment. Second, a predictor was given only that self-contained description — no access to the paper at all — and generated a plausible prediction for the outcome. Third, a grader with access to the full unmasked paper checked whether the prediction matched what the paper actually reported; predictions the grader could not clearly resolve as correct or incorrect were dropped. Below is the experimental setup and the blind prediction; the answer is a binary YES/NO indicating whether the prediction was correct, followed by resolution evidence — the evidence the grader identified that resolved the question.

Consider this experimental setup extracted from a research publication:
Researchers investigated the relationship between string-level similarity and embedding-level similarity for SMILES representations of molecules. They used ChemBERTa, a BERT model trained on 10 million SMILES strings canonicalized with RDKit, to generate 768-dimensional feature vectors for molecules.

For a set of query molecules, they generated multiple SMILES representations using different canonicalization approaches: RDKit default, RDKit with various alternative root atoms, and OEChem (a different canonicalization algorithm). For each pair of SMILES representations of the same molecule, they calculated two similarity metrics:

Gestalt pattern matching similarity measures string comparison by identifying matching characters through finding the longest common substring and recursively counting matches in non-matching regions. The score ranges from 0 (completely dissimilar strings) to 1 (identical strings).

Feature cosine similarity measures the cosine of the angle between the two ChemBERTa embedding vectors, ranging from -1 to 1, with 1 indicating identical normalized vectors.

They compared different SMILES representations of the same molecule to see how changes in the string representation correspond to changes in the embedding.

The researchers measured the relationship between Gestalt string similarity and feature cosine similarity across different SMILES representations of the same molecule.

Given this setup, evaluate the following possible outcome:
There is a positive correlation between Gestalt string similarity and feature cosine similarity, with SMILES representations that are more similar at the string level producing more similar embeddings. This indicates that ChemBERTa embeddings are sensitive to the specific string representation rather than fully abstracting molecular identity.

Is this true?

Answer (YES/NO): YES